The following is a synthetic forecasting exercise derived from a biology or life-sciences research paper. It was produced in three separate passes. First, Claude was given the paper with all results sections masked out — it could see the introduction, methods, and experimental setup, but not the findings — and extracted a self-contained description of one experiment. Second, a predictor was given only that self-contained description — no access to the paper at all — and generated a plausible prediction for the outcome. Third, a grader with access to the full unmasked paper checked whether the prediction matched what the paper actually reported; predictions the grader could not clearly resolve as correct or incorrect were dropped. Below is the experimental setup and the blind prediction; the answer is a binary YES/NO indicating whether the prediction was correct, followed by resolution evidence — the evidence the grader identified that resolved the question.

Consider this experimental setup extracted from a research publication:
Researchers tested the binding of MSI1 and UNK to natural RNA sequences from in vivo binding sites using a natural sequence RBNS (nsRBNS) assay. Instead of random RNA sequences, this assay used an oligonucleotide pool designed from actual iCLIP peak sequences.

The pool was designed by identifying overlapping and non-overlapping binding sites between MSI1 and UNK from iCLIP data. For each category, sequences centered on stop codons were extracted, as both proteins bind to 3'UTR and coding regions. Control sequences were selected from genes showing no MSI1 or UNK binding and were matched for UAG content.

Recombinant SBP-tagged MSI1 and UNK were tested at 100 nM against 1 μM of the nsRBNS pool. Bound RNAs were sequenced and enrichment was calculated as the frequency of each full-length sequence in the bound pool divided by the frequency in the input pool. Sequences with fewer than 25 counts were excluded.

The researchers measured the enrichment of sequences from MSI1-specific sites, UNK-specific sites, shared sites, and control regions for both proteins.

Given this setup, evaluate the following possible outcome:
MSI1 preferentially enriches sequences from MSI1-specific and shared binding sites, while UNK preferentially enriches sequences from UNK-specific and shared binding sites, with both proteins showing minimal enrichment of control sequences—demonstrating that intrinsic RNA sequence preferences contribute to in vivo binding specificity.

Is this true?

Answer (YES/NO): NO